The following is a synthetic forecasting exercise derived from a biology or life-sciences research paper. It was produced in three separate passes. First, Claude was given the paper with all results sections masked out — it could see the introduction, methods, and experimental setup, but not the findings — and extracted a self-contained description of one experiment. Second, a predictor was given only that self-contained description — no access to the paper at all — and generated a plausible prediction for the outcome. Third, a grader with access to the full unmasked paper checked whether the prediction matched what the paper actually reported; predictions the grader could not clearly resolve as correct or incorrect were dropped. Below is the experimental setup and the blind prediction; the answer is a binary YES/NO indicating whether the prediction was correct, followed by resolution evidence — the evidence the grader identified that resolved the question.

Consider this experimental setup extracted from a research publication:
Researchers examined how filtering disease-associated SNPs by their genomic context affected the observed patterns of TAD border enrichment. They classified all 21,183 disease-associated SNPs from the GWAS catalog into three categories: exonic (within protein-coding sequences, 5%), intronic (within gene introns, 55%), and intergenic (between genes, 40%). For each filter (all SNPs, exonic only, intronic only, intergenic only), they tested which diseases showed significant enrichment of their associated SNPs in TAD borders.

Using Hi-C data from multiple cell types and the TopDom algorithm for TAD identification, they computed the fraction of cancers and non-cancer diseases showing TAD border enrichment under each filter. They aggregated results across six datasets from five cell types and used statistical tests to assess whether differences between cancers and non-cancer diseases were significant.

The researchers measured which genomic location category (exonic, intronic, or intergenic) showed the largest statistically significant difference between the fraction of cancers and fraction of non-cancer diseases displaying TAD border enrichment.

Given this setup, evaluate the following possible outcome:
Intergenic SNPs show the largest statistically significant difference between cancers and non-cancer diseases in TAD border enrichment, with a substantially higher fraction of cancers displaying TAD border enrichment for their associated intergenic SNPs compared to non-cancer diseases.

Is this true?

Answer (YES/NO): YES